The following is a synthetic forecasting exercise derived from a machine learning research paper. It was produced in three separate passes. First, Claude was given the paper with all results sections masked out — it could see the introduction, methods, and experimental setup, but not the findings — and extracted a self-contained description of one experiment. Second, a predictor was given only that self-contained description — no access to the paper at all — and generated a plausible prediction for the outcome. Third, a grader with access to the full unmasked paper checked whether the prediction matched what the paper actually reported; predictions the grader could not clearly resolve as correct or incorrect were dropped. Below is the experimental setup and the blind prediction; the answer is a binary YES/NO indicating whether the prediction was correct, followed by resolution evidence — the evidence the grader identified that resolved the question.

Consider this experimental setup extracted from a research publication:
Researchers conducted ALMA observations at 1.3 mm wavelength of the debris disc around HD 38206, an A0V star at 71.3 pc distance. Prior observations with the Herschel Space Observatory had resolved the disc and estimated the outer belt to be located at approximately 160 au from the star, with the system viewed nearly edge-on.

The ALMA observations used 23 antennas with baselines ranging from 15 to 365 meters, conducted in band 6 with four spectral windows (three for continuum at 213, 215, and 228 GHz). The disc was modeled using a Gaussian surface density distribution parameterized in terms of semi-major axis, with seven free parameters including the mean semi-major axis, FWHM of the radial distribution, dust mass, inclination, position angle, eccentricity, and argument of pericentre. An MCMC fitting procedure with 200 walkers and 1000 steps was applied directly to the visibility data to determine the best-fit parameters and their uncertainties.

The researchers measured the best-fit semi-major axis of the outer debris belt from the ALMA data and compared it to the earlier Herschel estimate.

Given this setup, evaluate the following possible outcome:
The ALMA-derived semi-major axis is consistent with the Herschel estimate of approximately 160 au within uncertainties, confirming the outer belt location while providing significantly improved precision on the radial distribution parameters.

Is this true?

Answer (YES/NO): YES